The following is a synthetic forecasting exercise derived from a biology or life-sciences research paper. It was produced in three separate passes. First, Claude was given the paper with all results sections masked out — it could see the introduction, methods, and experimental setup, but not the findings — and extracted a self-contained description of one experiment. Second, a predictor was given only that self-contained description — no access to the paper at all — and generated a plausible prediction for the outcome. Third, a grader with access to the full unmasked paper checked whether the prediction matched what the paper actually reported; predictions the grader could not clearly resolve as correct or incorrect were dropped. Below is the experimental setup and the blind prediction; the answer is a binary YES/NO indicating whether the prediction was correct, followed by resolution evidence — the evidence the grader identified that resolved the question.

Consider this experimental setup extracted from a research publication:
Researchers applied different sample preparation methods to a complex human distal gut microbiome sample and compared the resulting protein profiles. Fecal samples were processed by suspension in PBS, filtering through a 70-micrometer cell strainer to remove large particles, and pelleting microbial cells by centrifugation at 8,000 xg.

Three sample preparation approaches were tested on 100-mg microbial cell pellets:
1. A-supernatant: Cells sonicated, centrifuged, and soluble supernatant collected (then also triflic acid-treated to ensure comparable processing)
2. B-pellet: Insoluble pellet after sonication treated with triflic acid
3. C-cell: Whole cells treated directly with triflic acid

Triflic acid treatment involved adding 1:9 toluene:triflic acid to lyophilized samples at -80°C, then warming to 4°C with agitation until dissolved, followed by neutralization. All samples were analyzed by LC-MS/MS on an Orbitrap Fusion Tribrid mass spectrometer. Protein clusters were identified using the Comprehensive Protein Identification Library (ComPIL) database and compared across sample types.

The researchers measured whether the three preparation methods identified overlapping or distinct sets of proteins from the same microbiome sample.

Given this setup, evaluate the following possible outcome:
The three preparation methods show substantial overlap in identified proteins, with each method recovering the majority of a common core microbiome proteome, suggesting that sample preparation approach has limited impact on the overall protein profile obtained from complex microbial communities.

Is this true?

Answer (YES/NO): NO